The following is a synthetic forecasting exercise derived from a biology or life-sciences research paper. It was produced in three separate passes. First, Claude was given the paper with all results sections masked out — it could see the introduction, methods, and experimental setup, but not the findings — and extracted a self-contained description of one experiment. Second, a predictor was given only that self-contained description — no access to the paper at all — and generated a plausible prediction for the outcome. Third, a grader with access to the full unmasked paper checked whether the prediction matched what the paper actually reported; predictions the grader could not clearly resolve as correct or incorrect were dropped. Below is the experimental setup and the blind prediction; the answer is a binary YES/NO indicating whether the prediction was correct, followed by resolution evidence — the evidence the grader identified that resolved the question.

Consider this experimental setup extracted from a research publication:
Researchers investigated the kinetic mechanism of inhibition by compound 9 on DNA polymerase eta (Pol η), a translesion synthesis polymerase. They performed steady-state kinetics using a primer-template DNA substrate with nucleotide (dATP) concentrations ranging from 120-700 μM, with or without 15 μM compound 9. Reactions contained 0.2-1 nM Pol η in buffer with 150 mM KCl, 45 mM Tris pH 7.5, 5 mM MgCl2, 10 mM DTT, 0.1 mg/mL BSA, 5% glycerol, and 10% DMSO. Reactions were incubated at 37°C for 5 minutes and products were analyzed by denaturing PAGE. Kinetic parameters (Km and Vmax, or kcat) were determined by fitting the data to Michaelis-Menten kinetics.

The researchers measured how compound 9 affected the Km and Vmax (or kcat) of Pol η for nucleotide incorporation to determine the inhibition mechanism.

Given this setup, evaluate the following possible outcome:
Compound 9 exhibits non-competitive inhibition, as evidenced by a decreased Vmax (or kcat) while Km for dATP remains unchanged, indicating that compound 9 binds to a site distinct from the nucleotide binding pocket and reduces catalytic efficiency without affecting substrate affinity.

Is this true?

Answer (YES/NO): NO